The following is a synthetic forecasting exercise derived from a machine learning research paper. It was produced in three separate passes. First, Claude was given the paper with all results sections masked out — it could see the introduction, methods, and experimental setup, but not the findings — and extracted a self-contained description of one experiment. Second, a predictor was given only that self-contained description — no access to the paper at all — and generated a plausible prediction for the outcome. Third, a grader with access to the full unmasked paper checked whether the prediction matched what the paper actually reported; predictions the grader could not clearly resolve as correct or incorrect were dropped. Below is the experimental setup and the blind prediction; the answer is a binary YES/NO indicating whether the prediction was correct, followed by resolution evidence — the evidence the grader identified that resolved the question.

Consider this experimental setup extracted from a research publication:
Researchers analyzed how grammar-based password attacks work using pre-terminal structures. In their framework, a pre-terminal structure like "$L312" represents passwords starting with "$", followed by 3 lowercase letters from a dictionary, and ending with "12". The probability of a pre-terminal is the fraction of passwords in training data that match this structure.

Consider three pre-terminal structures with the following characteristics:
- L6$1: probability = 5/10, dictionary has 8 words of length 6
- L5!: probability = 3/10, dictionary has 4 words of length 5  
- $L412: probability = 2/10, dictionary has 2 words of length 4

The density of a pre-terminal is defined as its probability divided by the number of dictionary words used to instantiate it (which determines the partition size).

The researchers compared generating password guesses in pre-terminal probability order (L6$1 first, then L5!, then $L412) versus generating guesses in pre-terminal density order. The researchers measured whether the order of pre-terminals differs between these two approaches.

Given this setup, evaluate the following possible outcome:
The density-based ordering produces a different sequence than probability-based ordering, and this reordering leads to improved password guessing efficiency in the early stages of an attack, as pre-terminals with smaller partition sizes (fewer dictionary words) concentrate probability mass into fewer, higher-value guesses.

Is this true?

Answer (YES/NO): YES